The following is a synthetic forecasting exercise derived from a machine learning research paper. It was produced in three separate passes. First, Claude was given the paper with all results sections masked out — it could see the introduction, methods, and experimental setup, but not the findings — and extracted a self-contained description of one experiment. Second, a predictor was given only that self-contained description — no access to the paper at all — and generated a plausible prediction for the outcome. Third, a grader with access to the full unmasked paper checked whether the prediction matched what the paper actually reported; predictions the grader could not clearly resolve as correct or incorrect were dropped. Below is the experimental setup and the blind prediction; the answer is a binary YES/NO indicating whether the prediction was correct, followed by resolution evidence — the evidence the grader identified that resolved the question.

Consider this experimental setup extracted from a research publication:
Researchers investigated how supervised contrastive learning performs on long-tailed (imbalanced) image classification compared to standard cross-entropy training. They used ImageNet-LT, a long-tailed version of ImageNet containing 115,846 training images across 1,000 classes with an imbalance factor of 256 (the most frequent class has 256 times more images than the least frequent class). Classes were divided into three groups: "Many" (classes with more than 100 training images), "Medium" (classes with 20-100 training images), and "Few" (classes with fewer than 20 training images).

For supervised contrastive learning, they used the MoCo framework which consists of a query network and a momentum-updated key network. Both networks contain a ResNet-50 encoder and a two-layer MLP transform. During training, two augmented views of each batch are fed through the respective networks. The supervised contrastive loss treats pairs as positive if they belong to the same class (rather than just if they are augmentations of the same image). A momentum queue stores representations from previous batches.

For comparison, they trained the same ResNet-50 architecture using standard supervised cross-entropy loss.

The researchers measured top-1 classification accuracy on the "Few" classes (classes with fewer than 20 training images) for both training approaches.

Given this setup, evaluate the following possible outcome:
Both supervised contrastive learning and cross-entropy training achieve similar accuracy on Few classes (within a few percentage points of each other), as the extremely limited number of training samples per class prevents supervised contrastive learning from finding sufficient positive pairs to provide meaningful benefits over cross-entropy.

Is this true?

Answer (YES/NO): NO